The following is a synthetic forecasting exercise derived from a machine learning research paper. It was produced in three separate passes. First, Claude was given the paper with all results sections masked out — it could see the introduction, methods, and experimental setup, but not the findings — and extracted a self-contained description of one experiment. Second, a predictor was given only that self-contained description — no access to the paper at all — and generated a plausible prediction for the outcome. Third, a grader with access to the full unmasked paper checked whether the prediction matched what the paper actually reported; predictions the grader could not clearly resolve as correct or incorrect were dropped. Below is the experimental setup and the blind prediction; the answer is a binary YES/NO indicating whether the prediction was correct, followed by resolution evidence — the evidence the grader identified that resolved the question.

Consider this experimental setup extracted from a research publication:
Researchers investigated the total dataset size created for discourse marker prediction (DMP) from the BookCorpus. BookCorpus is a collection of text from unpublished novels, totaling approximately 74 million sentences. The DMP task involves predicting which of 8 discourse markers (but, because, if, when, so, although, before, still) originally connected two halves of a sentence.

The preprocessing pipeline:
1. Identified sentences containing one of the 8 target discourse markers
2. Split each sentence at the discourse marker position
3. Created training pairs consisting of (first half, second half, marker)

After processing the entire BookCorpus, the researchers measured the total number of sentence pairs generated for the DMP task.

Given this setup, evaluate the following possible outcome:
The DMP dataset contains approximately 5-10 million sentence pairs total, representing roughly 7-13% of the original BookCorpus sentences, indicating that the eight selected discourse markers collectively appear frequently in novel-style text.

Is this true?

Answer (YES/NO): YES